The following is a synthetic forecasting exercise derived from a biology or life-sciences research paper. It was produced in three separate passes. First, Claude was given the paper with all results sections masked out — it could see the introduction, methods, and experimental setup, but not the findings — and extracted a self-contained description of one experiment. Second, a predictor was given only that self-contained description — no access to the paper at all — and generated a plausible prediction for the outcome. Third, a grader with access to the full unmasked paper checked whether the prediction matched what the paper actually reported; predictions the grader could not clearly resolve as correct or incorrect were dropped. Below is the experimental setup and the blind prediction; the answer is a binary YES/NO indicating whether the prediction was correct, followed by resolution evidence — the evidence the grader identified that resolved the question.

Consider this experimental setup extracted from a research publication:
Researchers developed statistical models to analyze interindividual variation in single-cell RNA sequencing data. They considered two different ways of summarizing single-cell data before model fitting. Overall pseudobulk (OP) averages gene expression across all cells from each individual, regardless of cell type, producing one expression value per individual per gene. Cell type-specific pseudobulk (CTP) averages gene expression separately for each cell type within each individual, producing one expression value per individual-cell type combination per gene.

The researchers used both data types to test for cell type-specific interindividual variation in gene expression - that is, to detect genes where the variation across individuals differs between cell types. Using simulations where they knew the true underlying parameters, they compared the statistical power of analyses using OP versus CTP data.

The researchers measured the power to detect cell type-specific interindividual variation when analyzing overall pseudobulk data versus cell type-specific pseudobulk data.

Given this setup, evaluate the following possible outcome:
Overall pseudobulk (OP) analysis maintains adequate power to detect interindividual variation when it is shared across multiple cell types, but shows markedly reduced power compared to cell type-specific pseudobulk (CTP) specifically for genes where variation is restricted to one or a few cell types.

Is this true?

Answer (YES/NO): NO